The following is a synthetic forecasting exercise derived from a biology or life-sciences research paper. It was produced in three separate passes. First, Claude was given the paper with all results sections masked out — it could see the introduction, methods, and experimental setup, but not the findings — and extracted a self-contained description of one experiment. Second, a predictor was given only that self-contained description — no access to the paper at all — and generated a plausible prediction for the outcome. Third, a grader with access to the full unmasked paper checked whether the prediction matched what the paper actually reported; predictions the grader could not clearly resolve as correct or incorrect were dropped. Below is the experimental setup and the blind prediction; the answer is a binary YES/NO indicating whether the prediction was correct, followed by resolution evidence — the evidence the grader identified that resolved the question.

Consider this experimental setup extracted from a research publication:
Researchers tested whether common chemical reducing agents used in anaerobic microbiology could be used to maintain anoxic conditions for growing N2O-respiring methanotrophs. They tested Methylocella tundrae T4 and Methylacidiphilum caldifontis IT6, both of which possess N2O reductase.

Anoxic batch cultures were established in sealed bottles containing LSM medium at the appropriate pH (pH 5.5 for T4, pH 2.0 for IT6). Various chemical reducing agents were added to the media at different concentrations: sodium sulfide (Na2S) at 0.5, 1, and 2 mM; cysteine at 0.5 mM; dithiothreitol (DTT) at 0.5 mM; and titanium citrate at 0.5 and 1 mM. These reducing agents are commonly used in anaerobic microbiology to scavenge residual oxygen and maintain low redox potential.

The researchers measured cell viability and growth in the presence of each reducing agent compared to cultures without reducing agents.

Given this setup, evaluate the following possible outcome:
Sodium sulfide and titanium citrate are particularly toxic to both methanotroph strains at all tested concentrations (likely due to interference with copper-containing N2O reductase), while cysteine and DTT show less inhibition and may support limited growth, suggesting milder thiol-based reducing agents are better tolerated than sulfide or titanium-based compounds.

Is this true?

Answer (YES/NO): NO